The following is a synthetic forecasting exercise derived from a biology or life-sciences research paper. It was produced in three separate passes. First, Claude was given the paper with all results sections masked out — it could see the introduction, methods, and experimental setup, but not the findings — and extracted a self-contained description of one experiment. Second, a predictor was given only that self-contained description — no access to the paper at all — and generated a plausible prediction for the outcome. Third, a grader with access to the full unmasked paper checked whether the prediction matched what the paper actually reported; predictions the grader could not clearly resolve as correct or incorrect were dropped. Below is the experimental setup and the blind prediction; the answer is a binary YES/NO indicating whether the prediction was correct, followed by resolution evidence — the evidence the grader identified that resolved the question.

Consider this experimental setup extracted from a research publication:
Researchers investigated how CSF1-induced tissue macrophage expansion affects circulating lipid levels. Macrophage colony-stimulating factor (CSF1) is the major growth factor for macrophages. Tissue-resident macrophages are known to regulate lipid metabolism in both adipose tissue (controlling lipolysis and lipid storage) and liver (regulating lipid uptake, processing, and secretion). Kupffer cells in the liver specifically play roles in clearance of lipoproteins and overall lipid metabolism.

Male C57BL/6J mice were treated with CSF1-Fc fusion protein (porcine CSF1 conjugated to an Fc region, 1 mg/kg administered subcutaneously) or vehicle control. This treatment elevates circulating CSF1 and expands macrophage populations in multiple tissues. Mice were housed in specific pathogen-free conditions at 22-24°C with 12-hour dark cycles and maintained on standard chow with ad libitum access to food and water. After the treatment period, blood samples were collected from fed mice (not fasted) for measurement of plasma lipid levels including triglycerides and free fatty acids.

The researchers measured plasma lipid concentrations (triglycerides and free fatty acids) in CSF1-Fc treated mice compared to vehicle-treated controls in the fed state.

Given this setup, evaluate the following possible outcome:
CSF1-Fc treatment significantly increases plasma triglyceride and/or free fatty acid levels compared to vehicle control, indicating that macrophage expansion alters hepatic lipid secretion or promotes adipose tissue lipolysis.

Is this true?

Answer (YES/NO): YES